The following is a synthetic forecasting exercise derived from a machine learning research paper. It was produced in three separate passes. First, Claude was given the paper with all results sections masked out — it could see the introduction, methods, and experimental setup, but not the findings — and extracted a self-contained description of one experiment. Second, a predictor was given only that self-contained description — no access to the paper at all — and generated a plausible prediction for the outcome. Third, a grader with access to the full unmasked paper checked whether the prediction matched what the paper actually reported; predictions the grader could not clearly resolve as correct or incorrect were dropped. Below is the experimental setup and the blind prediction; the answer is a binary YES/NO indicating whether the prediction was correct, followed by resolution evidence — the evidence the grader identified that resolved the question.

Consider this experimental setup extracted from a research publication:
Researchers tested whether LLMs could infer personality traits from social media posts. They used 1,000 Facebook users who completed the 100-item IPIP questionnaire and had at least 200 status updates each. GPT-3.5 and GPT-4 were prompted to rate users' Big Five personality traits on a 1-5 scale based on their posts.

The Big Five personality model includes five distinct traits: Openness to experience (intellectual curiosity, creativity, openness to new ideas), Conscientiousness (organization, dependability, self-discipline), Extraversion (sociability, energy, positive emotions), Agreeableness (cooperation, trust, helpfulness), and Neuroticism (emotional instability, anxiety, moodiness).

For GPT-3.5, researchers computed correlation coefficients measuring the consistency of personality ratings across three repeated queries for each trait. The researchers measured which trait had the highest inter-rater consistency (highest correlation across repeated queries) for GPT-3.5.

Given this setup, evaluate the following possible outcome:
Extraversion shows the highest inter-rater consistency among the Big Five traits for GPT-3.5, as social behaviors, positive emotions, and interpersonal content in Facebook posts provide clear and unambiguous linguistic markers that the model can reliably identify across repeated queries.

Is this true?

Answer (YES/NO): NO